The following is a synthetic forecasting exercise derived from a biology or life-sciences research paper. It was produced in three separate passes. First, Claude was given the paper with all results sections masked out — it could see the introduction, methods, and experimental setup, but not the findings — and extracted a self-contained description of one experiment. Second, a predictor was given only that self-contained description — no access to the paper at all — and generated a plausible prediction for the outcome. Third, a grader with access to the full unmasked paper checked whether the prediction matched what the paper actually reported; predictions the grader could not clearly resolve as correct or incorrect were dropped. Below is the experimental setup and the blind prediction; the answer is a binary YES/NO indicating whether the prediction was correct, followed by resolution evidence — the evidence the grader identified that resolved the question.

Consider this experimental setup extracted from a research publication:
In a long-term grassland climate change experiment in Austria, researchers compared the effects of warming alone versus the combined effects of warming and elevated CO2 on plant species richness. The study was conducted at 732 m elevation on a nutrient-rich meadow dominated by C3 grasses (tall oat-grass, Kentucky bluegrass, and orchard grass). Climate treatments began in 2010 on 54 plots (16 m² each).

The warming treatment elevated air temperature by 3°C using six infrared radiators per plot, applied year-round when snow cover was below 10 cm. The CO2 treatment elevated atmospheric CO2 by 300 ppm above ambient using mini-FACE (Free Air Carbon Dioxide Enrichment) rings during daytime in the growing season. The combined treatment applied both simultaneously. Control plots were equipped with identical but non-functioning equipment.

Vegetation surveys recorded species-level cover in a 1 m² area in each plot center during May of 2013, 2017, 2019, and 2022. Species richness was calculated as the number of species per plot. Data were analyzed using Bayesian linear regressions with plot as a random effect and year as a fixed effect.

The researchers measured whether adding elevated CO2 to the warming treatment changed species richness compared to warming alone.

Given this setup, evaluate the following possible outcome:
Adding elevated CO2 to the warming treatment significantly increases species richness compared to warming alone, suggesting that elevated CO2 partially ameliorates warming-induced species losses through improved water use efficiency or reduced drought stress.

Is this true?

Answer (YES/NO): NO